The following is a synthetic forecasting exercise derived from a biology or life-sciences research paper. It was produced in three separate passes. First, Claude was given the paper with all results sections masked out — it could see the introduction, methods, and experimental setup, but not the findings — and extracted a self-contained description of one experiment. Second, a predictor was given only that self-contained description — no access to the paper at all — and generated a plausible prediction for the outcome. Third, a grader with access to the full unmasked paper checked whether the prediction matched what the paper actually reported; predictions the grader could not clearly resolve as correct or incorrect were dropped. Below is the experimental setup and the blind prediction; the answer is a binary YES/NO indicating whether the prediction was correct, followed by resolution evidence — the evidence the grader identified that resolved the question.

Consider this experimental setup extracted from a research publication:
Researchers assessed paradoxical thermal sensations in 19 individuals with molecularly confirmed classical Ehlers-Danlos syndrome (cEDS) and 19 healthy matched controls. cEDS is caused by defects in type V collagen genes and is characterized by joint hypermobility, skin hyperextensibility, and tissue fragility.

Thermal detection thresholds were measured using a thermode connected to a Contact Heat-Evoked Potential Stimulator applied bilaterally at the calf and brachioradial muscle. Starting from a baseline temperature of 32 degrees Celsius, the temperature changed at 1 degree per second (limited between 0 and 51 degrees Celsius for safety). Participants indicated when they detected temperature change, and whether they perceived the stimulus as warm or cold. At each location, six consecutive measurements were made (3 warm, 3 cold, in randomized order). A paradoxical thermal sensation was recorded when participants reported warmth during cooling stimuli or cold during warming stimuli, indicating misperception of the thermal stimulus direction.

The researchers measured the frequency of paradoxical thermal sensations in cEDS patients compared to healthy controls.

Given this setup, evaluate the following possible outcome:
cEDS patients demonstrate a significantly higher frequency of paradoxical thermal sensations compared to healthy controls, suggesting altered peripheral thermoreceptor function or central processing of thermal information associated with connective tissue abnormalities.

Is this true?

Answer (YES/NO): YES